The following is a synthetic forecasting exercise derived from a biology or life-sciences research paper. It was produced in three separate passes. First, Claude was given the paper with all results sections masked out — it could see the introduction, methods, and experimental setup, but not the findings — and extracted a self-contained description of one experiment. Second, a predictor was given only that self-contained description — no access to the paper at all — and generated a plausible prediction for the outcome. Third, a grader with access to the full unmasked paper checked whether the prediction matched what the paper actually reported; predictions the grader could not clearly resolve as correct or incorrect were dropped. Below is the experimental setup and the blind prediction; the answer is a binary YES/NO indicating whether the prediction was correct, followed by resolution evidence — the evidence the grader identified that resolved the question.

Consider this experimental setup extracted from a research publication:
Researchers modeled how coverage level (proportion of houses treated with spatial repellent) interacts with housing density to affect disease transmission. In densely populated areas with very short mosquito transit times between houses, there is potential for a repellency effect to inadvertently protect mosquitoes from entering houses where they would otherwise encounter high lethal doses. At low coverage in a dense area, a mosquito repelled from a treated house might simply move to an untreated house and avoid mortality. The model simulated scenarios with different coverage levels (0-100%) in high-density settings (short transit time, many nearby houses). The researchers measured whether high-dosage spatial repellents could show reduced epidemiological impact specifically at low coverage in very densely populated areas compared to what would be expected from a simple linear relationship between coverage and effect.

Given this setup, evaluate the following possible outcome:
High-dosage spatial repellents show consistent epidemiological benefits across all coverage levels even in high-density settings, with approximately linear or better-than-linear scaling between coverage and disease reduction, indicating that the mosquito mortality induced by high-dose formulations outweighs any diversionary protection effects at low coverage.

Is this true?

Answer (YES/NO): YES